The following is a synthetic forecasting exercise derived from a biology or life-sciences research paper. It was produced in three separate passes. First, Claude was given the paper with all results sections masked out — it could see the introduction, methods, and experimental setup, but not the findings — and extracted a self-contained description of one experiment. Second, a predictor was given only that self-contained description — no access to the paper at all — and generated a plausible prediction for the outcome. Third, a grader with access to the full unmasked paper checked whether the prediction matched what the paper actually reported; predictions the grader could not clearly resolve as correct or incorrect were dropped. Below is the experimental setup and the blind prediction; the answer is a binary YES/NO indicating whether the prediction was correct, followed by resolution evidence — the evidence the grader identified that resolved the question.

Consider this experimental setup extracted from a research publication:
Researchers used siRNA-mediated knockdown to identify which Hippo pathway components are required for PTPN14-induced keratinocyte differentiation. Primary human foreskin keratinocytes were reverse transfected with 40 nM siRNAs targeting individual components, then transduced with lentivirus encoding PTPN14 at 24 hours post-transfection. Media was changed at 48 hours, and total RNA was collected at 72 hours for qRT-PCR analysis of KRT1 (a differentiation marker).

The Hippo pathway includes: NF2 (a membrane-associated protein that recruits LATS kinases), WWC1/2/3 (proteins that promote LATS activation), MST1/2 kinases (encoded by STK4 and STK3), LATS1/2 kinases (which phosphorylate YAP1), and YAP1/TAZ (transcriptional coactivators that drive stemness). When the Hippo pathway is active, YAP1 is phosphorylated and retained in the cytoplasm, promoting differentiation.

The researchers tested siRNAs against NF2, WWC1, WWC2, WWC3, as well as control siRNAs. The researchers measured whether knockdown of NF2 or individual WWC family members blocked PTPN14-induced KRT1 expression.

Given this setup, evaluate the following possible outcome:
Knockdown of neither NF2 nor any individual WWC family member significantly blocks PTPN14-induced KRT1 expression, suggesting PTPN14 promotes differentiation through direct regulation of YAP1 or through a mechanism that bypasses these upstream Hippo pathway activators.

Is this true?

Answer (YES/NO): NO